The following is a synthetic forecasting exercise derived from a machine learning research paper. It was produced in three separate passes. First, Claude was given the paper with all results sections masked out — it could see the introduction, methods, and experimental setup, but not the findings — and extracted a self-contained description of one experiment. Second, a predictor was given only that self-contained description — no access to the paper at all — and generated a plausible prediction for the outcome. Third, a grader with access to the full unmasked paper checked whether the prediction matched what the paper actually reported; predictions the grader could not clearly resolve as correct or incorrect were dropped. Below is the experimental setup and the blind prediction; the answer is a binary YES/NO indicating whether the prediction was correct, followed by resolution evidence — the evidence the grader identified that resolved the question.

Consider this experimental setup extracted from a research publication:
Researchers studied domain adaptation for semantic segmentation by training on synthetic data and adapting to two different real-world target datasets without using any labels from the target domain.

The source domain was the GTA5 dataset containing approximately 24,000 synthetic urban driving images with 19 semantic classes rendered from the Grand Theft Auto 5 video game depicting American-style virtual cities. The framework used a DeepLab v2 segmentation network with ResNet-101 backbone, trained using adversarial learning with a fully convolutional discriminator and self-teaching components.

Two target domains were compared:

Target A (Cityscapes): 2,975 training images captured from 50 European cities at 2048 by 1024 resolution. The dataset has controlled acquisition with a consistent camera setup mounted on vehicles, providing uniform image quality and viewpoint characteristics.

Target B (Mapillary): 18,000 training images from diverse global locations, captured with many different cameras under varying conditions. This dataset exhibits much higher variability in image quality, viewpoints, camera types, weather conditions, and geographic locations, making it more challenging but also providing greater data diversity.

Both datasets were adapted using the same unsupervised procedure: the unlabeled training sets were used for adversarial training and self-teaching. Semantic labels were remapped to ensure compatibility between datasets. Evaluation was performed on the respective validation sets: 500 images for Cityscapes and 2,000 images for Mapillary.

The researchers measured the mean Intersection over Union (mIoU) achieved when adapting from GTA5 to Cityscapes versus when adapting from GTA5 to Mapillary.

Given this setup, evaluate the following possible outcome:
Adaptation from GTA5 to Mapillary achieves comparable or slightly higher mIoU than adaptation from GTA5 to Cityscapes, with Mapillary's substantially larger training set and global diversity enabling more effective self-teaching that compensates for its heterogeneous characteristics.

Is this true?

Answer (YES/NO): NO